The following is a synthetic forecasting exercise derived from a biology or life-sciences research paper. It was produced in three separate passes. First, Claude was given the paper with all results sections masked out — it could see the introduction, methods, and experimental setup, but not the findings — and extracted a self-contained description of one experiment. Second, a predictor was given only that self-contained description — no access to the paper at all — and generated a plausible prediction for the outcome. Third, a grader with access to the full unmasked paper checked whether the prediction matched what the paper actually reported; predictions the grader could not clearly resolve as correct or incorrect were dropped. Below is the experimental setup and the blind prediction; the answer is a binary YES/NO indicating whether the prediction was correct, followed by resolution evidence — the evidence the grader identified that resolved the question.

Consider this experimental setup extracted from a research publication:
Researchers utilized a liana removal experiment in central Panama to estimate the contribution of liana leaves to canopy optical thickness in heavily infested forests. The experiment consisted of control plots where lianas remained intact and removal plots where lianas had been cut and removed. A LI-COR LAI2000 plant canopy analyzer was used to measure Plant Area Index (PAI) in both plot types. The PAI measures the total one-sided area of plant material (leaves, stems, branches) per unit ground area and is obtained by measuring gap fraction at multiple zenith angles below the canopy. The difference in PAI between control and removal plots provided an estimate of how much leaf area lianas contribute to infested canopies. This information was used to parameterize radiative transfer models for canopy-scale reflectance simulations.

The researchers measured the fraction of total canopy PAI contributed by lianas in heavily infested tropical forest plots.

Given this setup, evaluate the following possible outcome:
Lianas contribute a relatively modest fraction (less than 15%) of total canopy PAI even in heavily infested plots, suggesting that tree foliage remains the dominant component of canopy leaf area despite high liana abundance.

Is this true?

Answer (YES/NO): NO